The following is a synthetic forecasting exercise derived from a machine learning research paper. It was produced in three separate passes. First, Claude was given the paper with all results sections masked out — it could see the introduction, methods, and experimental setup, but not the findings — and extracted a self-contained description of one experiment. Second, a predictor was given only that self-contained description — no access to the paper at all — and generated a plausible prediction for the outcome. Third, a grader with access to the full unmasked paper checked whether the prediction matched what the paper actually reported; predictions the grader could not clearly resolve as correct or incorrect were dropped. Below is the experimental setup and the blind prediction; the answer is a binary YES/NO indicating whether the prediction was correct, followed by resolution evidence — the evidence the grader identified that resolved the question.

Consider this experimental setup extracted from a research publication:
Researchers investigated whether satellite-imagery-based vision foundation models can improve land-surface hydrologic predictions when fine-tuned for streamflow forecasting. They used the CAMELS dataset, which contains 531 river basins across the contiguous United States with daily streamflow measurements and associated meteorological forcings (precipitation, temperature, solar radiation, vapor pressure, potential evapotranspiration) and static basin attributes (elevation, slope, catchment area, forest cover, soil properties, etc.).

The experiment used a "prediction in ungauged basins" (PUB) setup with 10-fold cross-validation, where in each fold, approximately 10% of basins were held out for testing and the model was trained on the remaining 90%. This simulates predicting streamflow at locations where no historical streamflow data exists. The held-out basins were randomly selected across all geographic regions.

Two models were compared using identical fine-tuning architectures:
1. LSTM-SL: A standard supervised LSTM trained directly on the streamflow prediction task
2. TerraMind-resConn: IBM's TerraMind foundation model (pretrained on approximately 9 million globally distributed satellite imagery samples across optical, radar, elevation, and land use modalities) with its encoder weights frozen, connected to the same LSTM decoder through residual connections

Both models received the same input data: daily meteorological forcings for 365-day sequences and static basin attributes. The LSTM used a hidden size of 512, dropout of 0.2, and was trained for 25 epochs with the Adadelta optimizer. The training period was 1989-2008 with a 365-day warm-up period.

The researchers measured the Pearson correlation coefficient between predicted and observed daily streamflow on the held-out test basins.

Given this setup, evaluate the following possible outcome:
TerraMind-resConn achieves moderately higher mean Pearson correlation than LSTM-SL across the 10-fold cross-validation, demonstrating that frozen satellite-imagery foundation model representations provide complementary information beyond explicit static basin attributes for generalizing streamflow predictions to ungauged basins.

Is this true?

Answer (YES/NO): NO